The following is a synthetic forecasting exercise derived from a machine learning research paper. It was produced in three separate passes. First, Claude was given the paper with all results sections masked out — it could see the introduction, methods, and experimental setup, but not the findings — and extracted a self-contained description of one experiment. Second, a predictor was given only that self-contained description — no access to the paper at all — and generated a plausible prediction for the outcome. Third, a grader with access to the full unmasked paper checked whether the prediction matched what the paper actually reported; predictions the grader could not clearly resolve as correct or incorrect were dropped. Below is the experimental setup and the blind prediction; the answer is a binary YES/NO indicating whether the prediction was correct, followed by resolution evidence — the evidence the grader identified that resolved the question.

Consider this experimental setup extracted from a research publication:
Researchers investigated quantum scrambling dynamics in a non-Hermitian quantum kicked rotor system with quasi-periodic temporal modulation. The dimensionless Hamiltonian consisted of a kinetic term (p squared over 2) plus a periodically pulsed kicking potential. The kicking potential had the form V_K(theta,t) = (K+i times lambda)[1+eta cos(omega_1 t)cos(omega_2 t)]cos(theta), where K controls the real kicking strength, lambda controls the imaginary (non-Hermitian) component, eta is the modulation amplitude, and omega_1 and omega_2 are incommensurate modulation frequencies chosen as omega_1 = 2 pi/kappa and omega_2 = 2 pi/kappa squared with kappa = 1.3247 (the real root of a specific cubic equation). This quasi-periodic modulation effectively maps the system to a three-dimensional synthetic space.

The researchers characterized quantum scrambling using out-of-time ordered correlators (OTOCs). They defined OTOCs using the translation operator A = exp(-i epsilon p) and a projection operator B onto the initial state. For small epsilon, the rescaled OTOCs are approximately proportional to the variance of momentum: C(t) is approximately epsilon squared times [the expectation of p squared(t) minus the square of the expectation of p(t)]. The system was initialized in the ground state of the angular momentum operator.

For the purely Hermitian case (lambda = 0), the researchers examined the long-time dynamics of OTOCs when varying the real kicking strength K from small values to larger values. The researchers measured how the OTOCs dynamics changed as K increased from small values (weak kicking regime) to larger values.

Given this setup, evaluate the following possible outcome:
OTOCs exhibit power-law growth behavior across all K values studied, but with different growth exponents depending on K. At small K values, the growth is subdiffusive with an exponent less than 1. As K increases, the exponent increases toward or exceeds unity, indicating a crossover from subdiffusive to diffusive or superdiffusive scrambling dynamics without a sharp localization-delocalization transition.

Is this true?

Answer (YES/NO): NO